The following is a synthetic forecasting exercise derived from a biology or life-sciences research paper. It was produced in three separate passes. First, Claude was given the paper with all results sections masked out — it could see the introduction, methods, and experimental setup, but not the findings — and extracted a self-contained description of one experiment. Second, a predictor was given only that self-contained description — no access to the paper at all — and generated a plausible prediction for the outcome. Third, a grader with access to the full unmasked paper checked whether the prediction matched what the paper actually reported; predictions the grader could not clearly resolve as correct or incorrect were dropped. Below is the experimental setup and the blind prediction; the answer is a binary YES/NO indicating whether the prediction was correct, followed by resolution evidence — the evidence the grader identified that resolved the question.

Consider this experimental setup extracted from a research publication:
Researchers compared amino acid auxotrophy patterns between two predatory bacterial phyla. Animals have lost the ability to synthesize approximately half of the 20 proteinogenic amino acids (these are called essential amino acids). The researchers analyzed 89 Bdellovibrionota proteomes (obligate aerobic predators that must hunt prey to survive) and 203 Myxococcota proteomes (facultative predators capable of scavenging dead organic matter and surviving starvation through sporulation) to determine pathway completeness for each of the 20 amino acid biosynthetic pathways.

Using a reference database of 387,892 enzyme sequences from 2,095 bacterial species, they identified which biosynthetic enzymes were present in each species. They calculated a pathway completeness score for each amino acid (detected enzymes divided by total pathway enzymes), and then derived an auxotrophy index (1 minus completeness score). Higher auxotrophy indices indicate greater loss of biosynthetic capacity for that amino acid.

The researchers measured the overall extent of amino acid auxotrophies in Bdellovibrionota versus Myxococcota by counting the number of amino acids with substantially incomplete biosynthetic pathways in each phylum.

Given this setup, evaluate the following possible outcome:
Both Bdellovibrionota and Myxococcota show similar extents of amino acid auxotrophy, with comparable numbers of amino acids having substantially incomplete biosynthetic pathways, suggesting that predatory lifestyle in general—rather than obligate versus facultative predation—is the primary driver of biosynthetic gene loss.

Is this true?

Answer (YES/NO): NO